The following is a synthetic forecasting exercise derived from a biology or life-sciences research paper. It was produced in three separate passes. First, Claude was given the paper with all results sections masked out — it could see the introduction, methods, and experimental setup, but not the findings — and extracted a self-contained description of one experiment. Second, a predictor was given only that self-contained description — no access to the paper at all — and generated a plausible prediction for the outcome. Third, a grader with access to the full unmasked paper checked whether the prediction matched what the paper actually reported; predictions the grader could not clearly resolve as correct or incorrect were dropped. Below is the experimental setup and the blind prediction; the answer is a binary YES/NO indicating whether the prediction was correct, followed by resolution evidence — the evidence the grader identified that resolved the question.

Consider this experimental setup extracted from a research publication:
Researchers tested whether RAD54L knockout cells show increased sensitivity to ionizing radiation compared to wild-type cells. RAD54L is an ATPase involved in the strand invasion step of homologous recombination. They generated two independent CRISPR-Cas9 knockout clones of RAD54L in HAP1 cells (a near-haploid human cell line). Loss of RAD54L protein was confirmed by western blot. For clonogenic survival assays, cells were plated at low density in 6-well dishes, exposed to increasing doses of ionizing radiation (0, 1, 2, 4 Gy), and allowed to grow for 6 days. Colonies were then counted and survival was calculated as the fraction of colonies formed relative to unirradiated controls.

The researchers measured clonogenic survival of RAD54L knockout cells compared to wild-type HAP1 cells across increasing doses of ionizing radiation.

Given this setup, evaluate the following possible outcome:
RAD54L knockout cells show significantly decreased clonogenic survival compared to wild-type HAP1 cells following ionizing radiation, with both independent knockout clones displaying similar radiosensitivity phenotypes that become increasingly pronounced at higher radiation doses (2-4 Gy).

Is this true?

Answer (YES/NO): NO